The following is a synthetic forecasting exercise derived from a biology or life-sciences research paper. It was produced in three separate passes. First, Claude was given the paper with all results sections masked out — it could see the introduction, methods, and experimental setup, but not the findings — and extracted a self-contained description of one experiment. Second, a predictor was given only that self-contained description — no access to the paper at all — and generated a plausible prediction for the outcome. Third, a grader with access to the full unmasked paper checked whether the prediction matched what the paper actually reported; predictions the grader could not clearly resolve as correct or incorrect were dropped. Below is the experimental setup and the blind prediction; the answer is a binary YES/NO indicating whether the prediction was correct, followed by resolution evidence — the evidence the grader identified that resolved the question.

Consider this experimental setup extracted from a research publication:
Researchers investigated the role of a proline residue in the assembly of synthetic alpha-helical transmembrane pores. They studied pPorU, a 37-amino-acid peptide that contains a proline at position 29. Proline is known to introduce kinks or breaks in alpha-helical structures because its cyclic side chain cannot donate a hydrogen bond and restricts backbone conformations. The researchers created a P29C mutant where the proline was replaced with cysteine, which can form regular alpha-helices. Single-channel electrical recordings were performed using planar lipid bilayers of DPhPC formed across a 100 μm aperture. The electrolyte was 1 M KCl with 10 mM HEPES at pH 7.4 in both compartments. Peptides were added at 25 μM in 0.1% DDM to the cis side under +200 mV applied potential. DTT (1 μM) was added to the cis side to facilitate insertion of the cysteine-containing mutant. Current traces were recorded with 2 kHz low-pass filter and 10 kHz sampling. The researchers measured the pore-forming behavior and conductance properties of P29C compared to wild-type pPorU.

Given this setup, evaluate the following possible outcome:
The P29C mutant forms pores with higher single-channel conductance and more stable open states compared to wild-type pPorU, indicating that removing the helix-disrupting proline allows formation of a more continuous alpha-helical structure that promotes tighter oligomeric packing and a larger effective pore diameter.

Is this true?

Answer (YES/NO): NO